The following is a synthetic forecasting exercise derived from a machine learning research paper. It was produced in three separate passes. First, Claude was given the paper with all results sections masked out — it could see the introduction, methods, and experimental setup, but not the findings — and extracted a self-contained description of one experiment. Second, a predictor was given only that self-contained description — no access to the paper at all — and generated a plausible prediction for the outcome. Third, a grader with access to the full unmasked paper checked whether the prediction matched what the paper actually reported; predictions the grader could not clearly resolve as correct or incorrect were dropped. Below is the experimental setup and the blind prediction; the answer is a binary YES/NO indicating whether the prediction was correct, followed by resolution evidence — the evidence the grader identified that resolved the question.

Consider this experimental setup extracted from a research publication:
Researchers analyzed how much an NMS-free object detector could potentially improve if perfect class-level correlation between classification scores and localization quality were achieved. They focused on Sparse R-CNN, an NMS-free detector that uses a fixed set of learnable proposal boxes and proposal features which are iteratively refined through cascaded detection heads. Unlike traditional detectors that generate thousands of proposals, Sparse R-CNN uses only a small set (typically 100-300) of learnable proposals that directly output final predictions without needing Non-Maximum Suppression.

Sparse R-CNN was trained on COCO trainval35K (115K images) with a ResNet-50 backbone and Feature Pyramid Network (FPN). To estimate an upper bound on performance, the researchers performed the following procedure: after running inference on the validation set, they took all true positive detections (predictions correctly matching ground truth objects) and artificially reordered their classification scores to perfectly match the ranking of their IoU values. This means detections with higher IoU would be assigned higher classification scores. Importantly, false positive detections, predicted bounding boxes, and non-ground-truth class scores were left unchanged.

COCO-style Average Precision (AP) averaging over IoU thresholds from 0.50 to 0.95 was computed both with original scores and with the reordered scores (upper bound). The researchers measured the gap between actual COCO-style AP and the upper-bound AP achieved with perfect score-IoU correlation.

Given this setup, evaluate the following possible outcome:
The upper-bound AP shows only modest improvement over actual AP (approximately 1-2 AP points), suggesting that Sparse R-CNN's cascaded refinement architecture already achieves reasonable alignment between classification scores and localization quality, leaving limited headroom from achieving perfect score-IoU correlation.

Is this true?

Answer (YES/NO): NO